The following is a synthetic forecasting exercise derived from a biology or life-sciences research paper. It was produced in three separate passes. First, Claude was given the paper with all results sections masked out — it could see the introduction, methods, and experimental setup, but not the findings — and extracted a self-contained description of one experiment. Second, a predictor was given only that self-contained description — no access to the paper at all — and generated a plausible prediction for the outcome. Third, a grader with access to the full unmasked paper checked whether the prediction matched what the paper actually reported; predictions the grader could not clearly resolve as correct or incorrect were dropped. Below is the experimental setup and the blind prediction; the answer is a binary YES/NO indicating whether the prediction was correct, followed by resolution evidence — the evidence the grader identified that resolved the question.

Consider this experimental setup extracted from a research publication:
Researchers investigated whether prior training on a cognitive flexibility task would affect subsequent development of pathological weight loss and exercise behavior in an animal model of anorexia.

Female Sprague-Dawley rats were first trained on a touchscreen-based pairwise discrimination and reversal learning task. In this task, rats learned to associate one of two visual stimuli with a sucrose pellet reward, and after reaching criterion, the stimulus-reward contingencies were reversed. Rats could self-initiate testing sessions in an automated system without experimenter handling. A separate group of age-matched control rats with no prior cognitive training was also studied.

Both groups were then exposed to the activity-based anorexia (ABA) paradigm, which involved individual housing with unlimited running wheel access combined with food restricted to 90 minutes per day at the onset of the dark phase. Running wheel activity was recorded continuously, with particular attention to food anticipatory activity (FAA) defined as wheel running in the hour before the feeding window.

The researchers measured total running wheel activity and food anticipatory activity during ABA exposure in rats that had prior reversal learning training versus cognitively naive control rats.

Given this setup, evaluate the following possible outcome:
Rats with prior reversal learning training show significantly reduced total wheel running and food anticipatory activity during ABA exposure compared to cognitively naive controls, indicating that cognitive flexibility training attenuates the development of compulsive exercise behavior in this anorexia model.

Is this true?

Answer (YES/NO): NO